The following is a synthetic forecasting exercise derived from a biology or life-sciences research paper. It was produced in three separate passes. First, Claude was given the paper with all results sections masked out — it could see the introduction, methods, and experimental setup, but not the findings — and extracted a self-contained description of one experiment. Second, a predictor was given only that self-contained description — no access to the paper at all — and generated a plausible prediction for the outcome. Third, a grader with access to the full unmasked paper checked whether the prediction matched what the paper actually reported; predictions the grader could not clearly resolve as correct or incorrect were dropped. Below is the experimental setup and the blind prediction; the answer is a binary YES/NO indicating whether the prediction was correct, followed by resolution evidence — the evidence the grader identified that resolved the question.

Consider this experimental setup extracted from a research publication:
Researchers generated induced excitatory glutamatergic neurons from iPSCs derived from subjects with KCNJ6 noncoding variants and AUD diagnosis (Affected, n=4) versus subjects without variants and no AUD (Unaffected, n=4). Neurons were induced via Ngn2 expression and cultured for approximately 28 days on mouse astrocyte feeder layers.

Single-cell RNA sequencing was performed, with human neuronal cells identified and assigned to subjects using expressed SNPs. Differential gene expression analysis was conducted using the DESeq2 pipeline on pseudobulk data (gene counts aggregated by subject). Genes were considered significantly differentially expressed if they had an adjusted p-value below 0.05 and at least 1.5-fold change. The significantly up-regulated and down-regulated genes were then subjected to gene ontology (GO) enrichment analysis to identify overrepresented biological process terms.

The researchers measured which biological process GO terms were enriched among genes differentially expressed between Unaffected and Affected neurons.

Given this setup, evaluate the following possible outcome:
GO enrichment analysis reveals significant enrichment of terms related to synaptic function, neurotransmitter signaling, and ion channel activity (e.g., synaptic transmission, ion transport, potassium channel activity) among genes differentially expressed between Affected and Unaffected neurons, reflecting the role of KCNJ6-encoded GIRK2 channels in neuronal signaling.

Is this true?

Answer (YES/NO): NO